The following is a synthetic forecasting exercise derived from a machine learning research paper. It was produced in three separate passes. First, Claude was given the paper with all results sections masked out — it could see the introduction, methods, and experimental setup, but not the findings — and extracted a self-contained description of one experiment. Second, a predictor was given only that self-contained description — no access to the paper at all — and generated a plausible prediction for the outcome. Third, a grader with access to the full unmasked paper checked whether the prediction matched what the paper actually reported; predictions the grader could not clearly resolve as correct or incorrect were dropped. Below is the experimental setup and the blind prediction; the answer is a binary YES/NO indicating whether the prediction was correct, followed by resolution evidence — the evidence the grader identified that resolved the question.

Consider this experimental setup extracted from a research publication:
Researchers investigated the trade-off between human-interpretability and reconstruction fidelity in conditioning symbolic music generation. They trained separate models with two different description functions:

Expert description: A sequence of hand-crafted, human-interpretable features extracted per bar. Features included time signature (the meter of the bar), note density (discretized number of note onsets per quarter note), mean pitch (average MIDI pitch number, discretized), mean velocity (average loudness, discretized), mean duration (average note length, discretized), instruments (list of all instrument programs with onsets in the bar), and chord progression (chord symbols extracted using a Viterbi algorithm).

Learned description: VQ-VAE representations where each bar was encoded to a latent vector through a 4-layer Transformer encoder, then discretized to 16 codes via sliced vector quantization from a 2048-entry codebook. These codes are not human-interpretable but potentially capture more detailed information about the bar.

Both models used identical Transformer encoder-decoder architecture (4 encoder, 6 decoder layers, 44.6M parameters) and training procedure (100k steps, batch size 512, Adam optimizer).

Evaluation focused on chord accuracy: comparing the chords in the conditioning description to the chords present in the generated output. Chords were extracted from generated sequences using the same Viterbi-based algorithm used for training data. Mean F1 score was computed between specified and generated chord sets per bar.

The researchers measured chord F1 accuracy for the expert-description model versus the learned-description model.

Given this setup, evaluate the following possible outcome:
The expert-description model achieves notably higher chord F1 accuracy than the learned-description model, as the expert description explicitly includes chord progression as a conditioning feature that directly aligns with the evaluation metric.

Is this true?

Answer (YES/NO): YES